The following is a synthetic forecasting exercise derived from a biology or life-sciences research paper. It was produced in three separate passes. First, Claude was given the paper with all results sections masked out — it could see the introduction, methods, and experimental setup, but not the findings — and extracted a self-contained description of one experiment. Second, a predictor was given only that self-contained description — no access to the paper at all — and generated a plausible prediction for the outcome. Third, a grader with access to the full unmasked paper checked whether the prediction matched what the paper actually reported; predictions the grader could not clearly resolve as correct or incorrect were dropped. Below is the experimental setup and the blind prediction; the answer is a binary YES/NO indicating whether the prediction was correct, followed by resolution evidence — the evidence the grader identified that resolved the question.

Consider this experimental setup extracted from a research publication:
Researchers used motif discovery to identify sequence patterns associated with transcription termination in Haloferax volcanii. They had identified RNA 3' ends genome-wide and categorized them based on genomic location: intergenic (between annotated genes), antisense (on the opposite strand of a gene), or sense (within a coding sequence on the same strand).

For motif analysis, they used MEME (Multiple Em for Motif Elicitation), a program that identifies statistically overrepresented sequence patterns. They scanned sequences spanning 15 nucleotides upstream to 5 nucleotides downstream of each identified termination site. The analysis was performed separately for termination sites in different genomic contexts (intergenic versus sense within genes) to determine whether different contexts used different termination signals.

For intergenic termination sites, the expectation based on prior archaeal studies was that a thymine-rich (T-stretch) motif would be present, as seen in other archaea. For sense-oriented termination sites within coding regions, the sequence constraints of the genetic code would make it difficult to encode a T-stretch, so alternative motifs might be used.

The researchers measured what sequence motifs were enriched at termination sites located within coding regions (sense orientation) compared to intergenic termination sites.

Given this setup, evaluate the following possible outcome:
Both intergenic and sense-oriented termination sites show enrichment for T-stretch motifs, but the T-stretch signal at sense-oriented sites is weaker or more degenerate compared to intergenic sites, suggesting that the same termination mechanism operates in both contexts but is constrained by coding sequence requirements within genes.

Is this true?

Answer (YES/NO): NO